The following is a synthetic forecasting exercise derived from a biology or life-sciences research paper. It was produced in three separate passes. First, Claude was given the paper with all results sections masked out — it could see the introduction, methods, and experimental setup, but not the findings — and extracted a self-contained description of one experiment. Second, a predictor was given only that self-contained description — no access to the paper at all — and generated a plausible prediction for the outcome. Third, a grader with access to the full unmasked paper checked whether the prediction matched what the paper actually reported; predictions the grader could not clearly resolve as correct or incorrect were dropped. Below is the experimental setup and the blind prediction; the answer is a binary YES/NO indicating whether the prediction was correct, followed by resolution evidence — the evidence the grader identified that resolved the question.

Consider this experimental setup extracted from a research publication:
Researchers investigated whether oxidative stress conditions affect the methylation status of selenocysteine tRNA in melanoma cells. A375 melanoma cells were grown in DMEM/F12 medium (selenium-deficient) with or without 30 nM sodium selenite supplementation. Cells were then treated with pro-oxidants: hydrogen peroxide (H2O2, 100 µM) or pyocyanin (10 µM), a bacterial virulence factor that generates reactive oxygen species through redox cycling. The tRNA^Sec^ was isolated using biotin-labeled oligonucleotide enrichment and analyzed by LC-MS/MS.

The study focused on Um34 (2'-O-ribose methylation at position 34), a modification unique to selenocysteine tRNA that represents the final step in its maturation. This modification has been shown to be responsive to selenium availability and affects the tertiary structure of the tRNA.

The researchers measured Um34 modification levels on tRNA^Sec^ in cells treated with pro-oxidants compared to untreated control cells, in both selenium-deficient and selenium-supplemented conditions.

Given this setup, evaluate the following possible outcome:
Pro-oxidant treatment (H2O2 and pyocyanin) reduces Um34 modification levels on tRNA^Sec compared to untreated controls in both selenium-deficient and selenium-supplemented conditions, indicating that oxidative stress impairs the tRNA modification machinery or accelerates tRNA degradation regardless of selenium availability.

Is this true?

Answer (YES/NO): NO